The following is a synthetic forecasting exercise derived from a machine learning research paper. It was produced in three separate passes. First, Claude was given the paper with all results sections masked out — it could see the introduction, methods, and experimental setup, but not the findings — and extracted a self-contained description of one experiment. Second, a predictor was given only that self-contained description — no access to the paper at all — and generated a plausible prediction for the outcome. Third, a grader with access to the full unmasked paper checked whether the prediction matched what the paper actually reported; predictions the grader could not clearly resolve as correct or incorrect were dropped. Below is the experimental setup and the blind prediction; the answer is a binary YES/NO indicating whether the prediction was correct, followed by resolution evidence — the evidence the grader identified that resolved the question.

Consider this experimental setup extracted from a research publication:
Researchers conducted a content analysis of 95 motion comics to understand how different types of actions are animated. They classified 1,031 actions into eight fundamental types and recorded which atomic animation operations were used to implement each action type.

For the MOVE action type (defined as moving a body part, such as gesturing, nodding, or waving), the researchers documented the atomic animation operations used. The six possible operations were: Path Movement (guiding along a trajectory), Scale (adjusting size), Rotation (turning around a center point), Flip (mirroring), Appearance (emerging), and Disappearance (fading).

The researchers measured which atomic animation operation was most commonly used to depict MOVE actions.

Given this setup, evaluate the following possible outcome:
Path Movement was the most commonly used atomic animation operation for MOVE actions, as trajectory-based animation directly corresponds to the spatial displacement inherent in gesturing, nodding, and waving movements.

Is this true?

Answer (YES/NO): NO